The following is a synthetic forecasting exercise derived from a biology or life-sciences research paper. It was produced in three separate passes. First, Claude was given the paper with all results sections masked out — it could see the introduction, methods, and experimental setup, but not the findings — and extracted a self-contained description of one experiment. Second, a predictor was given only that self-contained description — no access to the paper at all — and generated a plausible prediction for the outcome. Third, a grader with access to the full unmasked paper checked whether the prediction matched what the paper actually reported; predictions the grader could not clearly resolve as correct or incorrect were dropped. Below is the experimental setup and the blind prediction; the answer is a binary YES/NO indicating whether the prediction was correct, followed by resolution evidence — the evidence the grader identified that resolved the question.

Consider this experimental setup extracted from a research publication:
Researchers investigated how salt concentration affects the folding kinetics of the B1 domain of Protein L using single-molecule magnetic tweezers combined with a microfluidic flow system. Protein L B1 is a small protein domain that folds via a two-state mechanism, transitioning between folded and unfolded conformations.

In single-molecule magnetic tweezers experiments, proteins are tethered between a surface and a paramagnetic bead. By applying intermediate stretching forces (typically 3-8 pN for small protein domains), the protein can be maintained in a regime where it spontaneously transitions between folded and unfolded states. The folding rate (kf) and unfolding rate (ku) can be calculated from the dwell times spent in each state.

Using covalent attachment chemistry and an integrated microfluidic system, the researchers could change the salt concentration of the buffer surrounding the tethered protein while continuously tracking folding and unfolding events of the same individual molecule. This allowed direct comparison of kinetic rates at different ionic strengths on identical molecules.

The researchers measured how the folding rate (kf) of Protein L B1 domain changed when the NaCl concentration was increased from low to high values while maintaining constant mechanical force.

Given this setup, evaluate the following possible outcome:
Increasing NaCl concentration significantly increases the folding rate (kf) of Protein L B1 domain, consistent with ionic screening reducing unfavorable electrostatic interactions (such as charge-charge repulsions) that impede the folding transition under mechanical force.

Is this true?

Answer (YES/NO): NO